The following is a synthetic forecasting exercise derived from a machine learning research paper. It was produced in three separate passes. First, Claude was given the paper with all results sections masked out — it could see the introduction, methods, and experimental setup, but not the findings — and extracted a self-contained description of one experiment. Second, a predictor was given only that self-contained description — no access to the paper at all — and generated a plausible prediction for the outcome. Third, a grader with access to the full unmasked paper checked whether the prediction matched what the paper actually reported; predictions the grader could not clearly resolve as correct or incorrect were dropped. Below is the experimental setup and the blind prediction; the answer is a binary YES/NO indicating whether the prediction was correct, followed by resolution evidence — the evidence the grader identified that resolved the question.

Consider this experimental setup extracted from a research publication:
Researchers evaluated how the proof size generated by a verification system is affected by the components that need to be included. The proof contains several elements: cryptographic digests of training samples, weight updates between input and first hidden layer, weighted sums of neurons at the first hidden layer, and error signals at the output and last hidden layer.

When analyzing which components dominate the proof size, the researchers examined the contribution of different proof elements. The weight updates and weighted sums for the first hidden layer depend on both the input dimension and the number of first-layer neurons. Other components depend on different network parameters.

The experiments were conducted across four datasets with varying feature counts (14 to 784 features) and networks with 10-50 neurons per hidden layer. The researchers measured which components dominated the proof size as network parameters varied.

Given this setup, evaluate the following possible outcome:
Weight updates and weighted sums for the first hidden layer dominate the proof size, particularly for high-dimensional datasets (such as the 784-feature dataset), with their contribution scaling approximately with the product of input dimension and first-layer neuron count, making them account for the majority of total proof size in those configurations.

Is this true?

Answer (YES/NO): NO